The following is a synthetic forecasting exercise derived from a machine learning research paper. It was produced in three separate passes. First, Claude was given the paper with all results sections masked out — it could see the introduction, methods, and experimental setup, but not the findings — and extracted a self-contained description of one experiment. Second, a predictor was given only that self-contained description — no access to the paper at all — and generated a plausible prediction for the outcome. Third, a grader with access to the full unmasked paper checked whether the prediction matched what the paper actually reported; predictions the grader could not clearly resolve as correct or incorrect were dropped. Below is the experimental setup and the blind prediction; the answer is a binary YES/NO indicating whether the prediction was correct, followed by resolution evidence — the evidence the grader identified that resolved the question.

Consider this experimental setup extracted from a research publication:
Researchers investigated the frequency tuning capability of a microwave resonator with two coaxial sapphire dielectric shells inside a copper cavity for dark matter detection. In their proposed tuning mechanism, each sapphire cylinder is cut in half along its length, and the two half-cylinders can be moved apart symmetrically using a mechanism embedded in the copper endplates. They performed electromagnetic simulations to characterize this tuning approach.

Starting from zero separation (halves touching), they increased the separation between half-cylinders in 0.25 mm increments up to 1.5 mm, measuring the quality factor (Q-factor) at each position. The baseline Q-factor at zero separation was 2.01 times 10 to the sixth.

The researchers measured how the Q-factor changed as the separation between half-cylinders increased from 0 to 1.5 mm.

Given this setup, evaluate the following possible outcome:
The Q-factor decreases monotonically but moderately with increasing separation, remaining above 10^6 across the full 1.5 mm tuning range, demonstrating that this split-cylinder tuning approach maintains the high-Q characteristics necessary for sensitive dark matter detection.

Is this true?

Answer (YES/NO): NO